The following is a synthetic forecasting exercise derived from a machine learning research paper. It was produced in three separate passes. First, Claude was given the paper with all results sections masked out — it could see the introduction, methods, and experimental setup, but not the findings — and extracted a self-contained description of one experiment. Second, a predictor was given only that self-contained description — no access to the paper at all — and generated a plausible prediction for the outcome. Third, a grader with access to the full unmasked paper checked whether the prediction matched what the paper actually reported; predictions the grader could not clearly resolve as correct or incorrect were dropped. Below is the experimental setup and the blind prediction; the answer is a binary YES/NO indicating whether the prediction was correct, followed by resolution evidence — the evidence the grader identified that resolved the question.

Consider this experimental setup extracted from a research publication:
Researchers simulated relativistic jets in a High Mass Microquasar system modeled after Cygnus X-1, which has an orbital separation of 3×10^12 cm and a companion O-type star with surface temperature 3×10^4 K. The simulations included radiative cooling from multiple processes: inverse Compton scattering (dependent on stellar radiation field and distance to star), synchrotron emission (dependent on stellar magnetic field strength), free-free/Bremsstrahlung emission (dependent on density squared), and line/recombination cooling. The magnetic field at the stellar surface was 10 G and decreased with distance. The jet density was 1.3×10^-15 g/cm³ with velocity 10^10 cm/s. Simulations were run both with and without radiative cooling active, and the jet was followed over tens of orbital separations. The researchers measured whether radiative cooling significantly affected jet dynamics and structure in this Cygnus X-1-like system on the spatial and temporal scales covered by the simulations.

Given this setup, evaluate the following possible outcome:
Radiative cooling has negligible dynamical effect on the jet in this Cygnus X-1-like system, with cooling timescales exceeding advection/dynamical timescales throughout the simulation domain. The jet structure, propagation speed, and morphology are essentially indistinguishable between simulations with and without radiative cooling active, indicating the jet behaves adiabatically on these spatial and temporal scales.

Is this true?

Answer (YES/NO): YES